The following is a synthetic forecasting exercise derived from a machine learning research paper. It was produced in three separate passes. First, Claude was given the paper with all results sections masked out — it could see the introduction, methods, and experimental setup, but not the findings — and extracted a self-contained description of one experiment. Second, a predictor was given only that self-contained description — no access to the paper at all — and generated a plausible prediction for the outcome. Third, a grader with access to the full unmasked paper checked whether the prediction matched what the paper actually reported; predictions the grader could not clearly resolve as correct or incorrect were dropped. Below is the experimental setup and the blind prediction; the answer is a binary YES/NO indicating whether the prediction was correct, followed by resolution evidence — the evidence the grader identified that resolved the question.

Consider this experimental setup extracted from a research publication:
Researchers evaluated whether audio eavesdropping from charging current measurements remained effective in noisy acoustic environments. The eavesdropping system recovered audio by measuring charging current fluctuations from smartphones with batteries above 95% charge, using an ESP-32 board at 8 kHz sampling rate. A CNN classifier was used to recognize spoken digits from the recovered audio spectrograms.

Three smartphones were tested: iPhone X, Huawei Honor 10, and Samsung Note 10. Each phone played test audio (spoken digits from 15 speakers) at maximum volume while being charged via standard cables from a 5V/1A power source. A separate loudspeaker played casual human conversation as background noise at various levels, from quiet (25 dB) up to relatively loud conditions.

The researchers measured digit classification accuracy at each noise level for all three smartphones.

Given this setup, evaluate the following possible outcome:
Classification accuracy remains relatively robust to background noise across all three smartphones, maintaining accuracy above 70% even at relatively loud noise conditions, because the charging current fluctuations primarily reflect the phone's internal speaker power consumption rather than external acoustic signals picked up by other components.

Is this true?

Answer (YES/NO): YES